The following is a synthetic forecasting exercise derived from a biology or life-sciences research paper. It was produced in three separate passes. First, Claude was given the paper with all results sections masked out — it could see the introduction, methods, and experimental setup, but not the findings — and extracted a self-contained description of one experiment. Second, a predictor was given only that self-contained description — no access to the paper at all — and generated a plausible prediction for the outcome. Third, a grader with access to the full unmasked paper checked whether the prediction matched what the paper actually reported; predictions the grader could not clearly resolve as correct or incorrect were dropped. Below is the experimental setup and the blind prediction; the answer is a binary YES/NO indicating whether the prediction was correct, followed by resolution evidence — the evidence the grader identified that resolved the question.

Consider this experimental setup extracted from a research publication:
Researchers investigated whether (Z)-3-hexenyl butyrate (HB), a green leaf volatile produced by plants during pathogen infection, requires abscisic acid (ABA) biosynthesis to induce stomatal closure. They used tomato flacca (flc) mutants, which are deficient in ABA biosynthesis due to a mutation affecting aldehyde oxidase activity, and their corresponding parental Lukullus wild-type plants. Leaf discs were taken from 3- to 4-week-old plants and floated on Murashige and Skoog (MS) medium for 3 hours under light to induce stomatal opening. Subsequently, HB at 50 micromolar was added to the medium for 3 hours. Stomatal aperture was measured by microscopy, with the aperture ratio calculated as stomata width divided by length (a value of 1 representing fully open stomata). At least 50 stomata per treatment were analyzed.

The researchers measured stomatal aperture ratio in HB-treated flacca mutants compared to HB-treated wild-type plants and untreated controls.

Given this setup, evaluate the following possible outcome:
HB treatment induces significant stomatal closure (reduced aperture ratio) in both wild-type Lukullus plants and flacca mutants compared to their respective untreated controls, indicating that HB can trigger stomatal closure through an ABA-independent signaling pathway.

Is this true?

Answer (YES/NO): YES